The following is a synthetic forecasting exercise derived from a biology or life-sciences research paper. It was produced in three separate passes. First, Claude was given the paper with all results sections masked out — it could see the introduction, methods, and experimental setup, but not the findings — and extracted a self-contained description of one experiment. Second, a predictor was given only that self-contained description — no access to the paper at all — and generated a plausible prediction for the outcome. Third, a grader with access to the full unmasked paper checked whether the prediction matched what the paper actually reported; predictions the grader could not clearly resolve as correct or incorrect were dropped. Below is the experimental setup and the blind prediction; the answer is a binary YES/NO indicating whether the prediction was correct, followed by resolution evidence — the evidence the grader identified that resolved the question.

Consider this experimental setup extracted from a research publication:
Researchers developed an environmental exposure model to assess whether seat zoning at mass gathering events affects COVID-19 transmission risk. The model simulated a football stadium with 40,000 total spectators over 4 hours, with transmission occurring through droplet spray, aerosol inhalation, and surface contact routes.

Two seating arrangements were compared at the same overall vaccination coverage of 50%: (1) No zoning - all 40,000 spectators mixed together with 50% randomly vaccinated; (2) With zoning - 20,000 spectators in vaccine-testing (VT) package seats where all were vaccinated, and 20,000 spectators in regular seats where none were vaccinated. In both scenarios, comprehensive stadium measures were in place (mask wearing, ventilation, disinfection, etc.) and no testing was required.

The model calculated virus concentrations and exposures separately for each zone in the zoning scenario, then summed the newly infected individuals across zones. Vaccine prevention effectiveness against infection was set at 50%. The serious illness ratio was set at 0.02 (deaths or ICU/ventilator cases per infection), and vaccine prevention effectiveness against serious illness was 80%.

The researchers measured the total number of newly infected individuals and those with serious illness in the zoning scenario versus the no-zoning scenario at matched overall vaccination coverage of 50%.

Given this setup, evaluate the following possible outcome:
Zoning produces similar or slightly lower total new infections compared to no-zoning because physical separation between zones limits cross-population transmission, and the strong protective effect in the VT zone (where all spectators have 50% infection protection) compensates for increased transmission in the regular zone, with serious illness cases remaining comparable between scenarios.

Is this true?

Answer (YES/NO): NO